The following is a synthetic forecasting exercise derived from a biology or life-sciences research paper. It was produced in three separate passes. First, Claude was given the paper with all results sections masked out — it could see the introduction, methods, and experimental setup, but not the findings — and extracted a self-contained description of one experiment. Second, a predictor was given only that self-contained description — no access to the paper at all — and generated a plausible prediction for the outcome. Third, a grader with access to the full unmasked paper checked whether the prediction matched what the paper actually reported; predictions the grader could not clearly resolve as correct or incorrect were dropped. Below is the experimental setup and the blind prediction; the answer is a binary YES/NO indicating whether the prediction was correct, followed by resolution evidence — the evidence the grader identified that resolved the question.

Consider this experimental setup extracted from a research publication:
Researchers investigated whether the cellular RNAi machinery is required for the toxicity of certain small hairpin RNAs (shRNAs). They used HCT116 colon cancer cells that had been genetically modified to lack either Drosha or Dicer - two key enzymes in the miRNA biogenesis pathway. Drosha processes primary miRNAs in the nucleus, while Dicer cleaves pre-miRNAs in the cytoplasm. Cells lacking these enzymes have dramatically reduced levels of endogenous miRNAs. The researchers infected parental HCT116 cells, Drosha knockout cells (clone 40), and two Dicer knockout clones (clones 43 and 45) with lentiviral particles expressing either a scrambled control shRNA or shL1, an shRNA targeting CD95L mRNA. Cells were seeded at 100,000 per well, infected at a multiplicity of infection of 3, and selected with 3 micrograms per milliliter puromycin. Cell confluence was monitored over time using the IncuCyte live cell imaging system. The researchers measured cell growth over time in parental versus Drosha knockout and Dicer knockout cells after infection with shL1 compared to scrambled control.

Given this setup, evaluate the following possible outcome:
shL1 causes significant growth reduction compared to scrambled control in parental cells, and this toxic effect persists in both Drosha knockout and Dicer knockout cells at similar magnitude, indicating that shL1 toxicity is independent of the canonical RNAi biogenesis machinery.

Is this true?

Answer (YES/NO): NO